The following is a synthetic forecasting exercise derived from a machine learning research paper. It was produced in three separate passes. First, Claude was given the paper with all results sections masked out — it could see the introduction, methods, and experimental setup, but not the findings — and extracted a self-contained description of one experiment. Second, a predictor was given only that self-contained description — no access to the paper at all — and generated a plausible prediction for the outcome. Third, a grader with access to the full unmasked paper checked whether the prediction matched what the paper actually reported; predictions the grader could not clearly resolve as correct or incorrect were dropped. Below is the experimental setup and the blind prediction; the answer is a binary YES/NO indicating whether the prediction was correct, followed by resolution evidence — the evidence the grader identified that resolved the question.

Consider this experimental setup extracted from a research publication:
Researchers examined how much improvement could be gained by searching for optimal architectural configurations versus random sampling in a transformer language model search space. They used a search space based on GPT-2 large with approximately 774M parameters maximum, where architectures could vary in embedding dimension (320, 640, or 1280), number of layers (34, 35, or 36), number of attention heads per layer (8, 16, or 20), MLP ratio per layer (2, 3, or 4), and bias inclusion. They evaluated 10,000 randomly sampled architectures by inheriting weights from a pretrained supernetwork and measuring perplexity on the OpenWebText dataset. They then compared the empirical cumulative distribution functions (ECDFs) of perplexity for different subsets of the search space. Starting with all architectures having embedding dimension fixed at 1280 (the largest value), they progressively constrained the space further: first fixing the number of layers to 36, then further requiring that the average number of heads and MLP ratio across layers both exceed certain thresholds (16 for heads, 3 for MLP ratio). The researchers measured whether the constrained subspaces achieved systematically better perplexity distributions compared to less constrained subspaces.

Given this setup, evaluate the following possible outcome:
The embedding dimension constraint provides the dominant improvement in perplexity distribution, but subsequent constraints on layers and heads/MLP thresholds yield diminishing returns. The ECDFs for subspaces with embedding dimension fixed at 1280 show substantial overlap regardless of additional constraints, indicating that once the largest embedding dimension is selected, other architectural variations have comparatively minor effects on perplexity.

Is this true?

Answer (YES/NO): NO